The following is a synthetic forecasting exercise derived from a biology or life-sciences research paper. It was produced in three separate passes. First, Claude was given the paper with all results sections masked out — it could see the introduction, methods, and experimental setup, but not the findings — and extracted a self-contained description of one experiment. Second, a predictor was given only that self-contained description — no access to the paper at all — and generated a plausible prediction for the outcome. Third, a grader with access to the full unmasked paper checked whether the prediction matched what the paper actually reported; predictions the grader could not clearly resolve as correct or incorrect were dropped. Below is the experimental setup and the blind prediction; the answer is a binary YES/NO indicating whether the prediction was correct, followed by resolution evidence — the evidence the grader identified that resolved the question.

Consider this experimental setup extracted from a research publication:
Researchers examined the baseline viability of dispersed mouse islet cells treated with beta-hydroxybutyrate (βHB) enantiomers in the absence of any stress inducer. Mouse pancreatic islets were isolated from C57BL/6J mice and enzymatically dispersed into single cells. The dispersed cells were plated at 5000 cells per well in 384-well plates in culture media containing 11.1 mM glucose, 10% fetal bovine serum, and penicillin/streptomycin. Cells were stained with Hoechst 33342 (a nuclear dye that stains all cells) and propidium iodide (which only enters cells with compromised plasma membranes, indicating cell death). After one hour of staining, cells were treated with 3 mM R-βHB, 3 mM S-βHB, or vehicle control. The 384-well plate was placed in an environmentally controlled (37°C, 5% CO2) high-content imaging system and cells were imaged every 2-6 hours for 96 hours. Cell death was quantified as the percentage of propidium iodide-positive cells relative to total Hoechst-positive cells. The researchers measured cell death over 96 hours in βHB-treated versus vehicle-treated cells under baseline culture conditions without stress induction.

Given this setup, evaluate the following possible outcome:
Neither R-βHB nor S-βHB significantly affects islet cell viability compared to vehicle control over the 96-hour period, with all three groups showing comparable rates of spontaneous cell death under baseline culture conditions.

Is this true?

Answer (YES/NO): YES